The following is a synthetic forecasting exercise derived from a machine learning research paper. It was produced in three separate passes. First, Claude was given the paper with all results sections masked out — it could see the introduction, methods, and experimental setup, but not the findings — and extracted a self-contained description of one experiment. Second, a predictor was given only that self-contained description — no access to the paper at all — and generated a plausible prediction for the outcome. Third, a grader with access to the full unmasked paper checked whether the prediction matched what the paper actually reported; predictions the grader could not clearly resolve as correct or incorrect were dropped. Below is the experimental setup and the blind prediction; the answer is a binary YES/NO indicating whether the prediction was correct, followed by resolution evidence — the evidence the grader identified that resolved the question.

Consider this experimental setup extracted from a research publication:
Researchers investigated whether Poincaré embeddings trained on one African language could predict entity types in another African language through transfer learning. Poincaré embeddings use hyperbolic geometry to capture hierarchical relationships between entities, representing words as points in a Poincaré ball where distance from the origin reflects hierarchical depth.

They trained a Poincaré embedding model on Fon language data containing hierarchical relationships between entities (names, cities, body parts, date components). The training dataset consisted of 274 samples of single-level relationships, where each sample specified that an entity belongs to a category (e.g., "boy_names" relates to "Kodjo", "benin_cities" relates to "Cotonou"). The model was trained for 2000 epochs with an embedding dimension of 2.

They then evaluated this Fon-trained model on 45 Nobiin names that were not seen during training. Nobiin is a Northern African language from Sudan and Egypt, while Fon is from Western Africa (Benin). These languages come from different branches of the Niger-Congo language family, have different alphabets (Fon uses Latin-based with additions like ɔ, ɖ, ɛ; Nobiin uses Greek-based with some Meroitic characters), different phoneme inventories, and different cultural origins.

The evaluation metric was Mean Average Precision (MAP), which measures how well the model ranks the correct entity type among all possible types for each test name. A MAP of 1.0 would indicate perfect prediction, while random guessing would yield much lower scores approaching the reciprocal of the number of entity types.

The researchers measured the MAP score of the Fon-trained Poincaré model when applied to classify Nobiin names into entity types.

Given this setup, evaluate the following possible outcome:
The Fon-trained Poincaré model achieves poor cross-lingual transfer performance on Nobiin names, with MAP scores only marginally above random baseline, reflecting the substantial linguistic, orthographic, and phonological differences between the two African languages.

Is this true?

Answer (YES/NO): NO